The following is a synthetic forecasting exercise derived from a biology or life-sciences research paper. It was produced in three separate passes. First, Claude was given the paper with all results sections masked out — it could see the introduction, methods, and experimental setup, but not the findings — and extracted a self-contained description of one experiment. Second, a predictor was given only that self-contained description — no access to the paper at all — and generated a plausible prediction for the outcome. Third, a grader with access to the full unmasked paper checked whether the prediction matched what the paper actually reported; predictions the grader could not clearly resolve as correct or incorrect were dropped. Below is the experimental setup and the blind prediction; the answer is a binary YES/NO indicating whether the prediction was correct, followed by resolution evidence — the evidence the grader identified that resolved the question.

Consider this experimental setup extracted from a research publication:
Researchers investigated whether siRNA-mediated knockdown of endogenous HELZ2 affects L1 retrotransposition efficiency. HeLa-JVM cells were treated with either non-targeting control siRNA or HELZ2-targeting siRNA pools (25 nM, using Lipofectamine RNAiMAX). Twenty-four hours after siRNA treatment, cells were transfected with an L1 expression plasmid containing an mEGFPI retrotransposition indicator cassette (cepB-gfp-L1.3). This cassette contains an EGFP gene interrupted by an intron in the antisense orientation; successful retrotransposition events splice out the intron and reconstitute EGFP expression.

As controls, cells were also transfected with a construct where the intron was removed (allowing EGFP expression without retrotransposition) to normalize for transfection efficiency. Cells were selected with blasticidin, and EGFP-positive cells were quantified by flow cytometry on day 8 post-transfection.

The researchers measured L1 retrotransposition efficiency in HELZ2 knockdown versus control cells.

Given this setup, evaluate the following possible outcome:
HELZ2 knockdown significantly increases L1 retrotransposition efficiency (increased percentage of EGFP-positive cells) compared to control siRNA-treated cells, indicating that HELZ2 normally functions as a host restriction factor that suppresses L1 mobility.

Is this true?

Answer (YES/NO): YES